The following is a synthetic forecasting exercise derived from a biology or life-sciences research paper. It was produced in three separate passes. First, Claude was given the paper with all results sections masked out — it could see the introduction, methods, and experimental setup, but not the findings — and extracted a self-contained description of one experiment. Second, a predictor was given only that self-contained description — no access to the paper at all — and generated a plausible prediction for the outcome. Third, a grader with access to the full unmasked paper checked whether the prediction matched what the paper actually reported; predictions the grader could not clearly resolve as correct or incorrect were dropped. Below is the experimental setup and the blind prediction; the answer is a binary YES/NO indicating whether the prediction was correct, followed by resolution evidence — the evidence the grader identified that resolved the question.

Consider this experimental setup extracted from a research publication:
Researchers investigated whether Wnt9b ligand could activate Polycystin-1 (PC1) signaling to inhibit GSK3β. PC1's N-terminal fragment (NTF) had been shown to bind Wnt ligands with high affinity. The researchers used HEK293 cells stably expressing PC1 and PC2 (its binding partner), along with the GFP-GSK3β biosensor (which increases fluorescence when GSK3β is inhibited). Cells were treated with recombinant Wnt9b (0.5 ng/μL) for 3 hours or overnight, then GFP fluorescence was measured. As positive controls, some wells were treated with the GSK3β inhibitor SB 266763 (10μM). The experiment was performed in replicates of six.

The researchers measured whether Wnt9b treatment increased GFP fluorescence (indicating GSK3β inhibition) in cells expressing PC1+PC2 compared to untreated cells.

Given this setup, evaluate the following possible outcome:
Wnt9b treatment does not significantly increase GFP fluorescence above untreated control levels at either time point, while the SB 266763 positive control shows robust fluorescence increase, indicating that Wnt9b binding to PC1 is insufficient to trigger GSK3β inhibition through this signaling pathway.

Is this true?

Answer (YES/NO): NO